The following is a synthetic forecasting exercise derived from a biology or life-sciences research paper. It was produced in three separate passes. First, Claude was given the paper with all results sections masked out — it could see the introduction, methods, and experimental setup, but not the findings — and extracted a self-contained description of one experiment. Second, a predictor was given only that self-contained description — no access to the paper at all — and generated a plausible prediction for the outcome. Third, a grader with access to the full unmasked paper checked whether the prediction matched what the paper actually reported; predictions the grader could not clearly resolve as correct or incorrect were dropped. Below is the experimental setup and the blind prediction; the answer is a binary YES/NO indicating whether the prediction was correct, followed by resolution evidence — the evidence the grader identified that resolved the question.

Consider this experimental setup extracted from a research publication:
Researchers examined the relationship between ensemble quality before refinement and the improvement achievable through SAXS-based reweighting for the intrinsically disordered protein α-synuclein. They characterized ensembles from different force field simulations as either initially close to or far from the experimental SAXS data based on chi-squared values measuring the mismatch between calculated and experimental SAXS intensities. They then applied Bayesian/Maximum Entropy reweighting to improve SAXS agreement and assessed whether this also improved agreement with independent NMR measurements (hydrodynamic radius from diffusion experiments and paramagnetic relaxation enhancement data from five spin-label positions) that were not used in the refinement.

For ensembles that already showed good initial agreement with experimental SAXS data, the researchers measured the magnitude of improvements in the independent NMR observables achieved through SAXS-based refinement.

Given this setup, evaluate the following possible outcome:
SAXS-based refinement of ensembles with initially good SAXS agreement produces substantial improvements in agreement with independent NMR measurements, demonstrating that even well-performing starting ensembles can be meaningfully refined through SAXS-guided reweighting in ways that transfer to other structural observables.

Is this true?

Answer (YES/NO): NO